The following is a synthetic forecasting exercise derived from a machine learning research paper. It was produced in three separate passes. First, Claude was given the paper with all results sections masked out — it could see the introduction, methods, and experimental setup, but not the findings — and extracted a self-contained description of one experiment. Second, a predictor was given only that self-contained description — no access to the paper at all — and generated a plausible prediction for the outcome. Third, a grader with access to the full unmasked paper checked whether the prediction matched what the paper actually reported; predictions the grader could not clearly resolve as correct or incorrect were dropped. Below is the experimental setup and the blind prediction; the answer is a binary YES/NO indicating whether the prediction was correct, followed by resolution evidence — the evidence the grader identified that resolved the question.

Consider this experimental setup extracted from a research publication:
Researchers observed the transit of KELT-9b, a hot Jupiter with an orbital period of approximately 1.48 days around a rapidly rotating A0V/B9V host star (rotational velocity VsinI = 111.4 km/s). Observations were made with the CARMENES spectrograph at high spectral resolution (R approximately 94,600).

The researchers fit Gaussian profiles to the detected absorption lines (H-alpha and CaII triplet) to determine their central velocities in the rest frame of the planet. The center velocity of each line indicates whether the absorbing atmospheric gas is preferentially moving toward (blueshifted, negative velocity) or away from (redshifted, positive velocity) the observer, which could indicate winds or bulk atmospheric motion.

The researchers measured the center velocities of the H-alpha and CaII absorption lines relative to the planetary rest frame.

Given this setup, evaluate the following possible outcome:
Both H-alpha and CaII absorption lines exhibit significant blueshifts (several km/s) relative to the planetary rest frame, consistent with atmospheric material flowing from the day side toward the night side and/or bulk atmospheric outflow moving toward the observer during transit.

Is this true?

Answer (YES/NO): NO